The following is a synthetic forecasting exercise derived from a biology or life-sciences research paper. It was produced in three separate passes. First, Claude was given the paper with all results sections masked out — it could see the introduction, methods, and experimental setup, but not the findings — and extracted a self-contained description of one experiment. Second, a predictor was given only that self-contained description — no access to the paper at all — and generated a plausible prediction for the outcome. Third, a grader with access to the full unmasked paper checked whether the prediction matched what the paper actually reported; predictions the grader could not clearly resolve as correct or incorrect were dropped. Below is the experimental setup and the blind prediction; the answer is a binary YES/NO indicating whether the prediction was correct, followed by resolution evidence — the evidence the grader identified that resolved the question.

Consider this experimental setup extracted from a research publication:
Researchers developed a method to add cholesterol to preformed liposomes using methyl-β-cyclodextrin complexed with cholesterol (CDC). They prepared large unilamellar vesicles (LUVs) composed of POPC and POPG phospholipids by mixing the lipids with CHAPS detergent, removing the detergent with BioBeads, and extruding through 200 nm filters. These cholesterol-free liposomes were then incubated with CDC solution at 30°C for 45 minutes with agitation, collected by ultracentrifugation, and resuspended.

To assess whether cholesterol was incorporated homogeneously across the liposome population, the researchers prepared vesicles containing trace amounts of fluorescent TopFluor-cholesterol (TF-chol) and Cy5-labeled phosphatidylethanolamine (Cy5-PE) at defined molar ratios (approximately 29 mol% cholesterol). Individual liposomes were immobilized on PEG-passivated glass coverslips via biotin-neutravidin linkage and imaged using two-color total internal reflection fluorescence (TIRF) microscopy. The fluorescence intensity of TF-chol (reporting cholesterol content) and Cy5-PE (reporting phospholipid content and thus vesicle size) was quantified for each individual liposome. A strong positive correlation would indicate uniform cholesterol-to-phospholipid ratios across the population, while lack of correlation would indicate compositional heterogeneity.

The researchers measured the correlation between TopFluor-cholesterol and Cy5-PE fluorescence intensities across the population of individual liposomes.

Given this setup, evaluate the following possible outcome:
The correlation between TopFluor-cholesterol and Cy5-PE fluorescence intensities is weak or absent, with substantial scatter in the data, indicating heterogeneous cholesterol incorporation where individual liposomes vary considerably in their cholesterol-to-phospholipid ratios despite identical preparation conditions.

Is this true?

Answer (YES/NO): YES